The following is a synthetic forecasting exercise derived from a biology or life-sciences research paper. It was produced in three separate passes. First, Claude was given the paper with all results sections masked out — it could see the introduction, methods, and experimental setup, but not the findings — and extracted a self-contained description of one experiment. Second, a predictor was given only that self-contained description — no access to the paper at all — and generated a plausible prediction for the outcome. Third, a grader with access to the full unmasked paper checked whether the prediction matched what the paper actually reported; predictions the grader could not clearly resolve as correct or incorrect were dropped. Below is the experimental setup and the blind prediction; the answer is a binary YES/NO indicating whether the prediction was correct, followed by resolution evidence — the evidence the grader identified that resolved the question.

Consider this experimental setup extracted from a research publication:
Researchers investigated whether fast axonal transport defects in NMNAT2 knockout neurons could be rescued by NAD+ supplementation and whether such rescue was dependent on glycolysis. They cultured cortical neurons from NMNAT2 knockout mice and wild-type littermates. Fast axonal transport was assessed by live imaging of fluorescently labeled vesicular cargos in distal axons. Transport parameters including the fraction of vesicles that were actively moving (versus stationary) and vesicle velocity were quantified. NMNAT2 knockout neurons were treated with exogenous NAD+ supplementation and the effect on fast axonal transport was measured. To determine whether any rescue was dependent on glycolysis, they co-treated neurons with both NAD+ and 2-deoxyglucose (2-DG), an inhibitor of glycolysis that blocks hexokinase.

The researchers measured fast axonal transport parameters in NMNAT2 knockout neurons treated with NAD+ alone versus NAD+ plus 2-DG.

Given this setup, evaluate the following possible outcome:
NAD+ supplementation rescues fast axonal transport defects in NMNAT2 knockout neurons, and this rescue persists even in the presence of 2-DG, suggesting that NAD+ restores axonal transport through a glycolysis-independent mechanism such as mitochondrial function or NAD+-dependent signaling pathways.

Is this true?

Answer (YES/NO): NO